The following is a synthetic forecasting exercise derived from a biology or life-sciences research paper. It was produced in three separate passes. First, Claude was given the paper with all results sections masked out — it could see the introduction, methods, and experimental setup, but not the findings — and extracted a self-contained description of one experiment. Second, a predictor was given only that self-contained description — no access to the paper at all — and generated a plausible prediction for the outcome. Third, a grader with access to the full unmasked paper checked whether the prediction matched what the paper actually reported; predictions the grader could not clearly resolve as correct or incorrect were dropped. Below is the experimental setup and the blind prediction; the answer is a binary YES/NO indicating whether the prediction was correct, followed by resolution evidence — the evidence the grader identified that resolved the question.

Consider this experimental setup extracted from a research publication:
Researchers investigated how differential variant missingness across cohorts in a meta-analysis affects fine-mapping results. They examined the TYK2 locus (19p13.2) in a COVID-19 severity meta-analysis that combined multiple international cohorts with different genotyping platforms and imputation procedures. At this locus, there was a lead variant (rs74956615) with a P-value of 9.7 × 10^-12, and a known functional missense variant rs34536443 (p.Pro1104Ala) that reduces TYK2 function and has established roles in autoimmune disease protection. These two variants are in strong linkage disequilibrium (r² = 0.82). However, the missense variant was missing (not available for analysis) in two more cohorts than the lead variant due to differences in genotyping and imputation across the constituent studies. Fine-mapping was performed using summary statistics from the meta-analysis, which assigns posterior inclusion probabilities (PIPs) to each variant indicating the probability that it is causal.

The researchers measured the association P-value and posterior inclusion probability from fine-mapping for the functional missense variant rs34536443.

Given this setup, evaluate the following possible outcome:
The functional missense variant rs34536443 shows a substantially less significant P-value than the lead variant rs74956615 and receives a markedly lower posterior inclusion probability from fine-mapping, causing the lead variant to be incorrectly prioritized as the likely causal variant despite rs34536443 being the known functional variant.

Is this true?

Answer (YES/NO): YES